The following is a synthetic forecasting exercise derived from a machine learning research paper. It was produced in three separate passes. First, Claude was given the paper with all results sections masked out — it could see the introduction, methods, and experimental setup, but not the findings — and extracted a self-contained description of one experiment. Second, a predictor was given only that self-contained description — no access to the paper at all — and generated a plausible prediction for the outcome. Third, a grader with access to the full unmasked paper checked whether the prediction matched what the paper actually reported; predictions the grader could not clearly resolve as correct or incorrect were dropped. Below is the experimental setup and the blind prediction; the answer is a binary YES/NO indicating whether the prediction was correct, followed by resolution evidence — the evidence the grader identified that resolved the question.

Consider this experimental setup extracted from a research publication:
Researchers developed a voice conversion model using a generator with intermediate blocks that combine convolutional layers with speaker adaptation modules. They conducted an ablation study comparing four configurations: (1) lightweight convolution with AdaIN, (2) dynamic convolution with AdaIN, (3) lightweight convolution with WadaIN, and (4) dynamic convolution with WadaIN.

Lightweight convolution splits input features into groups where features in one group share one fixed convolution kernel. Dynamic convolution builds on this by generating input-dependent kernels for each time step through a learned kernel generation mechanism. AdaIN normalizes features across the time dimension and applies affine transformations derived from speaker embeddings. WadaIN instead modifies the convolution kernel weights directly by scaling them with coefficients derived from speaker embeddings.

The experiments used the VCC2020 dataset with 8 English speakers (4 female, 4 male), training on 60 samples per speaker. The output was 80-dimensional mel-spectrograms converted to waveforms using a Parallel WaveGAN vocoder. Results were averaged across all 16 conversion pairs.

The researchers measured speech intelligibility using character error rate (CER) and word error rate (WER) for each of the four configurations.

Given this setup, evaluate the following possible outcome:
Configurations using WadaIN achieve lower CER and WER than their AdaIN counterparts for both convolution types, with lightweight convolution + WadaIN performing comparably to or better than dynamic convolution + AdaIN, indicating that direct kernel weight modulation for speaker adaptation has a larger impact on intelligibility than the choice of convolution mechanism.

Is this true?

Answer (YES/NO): NO